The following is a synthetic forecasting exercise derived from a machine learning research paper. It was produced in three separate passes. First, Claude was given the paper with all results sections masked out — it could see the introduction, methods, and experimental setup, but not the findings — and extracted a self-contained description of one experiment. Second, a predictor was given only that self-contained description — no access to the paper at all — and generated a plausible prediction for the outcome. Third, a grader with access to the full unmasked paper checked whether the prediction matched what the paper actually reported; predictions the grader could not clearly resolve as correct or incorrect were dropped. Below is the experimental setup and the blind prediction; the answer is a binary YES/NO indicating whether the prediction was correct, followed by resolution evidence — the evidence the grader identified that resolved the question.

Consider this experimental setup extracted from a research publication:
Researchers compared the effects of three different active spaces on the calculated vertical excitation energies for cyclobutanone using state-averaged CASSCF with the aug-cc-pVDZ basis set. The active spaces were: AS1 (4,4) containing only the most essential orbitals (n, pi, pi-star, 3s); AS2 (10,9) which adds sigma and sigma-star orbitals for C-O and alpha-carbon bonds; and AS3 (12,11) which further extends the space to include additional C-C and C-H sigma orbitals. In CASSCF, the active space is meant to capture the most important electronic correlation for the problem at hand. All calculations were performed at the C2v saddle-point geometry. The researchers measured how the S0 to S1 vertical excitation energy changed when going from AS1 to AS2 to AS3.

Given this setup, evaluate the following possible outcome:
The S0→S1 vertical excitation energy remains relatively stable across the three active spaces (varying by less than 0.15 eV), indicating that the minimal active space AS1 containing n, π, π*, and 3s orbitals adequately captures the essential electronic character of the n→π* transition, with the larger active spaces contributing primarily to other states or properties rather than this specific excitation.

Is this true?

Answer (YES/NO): NO